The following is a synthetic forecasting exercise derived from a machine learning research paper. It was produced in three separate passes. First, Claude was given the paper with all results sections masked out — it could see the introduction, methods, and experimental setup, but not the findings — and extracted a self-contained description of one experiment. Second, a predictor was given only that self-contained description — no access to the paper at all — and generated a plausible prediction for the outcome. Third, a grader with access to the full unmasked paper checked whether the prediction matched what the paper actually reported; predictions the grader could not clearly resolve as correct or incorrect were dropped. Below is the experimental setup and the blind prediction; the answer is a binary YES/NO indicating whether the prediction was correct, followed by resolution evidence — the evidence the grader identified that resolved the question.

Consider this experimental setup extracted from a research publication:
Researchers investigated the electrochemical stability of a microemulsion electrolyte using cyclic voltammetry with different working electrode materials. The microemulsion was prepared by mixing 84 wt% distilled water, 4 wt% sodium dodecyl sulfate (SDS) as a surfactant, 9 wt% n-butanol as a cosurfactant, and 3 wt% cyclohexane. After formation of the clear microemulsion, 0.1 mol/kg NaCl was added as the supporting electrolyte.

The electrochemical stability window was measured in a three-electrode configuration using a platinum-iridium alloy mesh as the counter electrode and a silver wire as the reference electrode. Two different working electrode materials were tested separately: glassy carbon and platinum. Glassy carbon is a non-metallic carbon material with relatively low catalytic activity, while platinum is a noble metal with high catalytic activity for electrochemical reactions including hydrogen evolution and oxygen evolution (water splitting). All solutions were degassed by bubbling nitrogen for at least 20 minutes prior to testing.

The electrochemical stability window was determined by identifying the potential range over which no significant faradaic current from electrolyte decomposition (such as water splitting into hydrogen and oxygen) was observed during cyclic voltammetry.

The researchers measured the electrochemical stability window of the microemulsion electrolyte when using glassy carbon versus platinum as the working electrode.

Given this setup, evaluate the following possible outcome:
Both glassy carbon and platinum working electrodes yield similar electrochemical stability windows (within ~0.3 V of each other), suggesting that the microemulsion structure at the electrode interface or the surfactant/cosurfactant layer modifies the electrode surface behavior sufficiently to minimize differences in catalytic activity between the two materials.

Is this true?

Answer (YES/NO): NO